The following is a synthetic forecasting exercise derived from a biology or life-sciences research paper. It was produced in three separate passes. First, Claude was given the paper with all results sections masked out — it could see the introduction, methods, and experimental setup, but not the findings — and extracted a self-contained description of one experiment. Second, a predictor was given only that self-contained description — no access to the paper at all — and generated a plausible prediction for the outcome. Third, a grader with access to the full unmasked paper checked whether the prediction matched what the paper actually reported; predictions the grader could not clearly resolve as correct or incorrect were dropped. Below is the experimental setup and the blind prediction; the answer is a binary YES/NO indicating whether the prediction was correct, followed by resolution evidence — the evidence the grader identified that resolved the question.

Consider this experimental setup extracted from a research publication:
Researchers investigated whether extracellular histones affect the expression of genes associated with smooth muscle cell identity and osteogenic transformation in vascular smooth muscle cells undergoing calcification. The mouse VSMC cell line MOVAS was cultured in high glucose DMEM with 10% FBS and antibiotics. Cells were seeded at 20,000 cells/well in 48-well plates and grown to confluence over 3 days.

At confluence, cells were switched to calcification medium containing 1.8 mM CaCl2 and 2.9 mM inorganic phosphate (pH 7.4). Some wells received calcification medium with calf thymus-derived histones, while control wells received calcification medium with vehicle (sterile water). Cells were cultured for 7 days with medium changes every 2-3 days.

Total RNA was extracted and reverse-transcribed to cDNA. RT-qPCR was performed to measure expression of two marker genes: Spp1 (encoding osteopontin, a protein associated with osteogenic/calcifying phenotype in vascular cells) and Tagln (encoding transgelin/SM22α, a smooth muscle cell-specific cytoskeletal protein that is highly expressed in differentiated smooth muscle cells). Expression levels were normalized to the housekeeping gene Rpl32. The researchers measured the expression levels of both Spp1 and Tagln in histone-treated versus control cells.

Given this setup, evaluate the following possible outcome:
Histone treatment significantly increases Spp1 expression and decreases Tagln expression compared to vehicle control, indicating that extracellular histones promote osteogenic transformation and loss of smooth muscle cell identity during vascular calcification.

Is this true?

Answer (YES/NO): YES